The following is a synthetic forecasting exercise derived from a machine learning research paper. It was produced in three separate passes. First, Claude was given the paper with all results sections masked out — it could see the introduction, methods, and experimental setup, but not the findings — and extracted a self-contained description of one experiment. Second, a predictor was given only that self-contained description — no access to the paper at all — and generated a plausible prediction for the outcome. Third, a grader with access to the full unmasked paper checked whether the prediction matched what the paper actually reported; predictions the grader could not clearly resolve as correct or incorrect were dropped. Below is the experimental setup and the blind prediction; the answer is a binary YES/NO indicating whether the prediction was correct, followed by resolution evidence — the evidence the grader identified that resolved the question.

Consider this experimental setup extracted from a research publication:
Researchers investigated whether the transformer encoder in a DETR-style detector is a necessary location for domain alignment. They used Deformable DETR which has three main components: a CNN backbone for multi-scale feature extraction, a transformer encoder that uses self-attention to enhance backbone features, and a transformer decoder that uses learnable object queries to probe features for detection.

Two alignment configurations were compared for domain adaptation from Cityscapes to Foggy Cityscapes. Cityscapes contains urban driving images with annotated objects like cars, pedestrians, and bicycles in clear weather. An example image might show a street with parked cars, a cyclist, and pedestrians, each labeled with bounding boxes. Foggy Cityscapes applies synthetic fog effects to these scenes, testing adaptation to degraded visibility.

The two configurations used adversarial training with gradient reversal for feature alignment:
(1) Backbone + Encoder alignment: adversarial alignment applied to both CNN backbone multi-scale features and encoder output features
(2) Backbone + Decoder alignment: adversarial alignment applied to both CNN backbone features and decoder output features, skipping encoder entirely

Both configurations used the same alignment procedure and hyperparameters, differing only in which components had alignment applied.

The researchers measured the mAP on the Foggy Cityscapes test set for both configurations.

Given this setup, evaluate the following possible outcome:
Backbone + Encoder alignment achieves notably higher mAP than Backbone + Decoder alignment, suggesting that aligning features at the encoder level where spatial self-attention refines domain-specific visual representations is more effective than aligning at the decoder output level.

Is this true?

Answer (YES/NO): NO